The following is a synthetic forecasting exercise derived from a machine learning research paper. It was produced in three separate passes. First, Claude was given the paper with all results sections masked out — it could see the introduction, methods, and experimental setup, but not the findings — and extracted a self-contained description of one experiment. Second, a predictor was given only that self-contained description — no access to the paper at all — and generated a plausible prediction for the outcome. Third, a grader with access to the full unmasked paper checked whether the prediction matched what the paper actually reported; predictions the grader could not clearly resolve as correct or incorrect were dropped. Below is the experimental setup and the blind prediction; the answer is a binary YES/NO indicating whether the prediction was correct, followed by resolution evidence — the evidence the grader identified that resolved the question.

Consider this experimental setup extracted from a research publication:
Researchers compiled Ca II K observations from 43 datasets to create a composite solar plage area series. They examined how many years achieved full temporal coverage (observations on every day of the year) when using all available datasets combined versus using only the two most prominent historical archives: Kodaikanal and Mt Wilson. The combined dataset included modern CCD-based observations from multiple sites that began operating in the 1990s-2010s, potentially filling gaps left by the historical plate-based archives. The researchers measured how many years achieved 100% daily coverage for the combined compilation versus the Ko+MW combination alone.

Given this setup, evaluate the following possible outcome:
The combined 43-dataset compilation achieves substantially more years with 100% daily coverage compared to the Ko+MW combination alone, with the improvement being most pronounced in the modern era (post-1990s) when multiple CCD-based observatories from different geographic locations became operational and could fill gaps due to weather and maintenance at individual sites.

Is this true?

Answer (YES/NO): YES